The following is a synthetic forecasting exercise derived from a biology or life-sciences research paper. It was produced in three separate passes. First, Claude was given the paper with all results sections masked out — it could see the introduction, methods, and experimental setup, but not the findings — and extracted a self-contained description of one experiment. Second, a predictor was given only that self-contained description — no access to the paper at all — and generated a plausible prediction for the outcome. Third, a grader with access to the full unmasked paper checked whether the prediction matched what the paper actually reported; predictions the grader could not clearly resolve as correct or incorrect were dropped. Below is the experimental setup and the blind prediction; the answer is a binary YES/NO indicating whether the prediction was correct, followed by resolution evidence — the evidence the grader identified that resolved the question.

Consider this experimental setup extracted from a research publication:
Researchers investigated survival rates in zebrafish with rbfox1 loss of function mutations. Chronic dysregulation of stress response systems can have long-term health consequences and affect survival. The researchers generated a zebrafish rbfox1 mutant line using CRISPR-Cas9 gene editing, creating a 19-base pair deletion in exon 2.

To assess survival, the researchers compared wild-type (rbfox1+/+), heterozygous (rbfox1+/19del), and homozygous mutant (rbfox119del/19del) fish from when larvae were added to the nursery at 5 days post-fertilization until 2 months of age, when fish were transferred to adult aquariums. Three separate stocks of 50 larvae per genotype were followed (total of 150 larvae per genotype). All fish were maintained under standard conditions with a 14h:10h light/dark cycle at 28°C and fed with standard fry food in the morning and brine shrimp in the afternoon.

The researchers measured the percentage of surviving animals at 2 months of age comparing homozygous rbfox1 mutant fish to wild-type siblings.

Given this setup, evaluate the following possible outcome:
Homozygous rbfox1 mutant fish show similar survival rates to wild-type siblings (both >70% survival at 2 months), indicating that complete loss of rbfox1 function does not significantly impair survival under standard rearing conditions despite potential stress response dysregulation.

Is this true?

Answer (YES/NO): NO